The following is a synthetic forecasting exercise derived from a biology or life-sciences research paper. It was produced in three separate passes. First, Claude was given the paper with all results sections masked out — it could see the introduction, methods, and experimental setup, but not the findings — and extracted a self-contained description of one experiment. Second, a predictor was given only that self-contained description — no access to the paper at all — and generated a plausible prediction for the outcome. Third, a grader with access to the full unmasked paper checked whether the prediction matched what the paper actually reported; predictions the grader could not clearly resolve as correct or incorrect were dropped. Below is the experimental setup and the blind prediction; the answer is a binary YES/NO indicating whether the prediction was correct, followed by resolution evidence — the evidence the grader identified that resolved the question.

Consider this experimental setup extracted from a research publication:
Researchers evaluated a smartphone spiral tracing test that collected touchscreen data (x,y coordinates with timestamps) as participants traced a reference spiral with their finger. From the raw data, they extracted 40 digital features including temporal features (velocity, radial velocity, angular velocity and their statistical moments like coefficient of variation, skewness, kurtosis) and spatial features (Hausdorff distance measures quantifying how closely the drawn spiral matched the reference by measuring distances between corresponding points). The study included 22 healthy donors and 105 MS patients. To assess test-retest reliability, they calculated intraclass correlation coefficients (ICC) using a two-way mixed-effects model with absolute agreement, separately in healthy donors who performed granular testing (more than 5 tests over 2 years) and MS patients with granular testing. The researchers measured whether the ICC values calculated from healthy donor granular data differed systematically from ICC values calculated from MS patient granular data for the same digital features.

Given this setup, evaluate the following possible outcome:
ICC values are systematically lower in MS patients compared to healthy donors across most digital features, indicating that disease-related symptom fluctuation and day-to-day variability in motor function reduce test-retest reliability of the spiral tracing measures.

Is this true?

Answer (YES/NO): NO